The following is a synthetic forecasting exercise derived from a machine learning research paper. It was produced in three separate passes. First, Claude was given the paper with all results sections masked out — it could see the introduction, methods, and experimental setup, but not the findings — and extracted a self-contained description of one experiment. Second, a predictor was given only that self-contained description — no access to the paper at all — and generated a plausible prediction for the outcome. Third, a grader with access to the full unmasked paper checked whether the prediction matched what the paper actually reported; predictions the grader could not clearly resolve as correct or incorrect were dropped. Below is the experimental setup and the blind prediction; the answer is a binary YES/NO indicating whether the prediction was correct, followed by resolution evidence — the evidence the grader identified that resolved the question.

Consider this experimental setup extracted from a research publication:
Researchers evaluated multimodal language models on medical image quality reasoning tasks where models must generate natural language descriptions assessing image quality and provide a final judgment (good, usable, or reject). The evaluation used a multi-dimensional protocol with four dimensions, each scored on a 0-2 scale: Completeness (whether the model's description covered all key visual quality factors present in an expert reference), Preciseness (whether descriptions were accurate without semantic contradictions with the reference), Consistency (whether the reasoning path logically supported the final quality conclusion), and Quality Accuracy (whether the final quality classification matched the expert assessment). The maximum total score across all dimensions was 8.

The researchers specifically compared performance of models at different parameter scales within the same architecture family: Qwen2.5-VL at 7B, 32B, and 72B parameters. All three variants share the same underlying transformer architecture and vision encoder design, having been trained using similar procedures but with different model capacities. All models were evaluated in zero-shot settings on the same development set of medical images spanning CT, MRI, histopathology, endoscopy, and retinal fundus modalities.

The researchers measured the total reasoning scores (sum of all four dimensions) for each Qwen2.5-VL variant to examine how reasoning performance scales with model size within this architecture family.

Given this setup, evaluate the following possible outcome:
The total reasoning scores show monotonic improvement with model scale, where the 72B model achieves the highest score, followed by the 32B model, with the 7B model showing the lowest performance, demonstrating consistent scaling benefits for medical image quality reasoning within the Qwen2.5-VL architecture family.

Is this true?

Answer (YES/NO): NO